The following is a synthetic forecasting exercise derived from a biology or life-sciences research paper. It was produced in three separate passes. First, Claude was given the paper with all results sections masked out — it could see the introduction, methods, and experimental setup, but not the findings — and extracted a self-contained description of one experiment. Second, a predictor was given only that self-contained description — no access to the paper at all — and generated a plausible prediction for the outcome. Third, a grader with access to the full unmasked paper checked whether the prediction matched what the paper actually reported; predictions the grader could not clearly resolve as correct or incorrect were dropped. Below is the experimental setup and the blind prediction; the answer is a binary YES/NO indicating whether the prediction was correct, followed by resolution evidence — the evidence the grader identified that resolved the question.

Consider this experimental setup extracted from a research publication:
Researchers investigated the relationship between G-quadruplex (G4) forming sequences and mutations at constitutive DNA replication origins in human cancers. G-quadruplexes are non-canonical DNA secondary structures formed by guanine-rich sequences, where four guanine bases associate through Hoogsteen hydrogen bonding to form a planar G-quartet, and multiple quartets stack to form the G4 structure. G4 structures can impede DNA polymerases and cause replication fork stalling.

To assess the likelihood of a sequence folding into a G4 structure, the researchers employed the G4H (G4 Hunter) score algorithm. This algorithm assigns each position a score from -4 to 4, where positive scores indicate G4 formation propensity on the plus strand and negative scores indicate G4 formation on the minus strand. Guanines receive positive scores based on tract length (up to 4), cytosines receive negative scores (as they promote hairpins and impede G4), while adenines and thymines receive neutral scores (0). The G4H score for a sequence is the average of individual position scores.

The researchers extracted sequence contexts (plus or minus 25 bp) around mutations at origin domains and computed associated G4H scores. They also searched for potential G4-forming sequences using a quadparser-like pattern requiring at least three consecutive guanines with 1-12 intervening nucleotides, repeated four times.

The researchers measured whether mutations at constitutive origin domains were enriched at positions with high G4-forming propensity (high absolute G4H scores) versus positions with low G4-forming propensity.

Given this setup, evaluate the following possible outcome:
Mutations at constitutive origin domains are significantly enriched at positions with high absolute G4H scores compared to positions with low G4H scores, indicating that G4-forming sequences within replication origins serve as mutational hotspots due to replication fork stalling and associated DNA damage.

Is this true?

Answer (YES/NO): YES